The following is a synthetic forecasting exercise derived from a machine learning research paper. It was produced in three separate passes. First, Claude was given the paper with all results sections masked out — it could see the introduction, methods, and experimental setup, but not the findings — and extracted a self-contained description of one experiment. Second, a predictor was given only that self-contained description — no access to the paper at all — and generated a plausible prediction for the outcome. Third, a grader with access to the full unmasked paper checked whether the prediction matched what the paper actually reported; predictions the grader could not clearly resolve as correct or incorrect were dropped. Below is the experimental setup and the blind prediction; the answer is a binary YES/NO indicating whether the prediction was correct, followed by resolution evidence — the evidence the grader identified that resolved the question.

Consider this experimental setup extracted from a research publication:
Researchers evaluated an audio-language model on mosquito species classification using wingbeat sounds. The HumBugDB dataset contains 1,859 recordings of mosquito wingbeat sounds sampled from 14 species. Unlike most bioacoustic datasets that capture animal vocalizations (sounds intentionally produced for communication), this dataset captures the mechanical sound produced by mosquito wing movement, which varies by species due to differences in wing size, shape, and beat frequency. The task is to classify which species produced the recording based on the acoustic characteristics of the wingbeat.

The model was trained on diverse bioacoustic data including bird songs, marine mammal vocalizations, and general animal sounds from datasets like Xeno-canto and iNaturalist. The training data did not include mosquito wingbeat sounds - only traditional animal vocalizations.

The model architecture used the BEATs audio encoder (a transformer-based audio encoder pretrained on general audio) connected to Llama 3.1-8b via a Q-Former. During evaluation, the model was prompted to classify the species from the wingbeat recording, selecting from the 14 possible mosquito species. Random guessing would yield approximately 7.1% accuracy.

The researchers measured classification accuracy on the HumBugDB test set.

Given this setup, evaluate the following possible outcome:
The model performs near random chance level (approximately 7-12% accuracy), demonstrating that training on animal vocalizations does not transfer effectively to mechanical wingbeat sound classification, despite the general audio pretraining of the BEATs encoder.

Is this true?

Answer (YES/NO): YES